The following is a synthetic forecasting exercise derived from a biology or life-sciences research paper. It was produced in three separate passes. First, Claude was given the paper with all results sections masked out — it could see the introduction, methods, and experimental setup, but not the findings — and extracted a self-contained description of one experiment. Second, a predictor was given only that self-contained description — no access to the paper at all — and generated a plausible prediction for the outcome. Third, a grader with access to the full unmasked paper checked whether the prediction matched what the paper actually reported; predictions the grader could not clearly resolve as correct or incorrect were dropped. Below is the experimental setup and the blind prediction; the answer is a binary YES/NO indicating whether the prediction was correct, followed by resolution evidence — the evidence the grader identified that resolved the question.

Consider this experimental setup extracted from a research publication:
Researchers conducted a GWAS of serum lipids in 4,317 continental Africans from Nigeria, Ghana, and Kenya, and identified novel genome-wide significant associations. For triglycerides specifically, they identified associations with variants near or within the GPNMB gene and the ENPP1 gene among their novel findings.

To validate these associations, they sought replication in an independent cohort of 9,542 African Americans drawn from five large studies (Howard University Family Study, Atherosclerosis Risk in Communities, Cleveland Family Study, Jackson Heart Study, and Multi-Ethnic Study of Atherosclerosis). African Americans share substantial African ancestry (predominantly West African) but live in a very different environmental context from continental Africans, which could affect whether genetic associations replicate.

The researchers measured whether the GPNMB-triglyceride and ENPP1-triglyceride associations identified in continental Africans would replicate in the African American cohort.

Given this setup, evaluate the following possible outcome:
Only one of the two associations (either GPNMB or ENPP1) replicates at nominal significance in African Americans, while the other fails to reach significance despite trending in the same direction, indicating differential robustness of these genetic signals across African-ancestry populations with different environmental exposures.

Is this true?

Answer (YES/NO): NO